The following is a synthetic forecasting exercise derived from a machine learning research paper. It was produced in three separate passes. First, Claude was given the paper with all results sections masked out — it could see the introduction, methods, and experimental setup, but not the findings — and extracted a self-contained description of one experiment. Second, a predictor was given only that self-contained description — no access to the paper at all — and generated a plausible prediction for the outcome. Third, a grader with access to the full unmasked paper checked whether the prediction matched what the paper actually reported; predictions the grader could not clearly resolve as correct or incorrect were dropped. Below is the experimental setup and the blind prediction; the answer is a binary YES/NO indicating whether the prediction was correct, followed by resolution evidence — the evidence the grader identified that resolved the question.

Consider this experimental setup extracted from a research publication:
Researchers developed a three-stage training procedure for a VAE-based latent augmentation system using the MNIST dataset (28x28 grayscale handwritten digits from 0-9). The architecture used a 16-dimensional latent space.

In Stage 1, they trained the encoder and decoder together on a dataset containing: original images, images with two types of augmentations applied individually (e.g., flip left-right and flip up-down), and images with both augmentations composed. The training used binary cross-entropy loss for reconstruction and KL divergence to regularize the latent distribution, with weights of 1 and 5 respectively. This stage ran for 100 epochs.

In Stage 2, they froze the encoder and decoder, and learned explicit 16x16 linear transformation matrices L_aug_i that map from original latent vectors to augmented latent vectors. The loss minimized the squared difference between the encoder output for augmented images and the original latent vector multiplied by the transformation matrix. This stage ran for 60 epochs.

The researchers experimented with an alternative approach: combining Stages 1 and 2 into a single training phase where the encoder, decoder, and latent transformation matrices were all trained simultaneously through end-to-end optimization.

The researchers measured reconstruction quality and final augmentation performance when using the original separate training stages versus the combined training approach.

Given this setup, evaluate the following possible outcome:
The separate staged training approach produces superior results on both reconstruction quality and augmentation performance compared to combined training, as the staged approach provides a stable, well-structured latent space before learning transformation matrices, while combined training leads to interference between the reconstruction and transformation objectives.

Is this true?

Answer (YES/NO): YES